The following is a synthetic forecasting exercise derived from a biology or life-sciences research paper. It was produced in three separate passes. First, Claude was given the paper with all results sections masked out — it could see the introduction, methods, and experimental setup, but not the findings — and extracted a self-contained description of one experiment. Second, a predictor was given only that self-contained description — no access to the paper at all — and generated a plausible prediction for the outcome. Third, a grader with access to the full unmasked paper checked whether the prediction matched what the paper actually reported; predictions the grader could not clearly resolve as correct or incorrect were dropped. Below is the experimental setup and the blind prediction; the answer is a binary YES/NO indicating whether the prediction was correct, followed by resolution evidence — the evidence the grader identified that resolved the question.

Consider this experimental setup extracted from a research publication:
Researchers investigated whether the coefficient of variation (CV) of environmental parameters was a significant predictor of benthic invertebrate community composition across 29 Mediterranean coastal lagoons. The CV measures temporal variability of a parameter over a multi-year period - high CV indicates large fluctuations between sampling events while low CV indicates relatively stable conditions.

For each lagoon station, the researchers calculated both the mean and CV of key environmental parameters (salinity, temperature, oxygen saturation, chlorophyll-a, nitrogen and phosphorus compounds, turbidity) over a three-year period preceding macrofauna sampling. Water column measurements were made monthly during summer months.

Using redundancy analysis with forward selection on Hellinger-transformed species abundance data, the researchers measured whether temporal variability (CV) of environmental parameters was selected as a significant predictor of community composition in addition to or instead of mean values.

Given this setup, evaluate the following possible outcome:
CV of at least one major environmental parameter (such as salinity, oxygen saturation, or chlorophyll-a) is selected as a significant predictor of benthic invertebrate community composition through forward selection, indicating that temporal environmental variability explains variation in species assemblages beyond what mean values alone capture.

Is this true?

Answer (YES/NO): YES